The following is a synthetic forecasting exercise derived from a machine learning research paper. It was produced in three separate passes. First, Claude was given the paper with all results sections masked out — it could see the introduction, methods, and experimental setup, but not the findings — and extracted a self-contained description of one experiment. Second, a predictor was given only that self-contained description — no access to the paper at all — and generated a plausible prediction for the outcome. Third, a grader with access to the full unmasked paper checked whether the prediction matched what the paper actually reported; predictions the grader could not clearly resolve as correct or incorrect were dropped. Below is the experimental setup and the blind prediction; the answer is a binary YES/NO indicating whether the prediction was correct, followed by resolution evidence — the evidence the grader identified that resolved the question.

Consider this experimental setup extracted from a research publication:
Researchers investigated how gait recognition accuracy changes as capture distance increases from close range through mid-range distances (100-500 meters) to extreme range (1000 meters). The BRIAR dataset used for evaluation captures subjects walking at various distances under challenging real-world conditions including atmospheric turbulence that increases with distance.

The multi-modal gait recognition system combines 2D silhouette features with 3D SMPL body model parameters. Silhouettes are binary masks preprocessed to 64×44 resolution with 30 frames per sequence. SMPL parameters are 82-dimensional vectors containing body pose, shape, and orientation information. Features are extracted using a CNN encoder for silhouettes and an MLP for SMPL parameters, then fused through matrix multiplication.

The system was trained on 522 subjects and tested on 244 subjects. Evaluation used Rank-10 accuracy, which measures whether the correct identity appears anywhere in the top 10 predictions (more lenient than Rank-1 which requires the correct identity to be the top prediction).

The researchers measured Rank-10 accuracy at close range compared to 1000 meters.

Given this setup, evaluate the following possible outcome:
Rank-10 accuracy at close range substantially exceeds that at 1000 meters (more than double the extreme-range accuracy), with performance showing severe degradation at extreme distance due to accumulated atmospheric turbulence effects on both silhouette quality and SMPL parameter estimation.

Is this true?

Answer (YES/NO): NO